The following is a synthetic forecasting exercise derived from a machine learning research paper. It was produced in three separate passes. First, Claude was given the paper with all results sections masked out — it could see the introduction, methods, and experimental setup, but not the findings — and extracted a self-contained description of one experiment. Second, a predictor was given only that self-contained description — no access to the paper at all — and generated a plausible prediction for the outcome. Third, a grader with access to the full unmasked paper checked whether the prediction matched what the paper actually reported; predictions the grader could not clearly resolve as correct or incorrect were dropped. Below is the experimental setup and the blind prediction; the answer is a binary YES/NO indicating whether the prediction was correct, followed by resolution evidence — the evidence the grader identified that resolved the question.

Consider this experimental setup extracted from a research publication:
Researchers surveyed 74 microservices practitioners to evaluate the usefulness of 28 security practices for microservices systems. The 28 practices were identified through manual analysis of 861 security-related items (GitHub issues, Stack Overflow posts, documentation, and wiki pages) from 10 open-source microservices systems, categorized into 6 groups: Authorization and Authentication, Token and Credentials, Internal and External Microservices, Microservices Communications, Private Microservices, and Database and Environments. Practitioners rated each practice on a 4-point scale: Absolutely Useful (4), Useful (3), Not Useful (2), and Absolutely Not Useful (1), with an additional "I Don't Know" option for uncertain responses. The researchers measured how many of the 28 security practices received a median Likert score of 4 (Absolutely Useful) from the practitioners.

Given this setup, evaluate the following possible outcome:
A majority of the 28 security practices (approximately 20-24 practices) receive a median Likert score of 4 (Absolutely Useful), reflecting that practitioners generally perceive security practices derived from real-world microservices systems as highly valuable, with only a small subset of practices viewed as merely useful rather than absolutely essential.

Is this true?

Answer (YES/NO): NO